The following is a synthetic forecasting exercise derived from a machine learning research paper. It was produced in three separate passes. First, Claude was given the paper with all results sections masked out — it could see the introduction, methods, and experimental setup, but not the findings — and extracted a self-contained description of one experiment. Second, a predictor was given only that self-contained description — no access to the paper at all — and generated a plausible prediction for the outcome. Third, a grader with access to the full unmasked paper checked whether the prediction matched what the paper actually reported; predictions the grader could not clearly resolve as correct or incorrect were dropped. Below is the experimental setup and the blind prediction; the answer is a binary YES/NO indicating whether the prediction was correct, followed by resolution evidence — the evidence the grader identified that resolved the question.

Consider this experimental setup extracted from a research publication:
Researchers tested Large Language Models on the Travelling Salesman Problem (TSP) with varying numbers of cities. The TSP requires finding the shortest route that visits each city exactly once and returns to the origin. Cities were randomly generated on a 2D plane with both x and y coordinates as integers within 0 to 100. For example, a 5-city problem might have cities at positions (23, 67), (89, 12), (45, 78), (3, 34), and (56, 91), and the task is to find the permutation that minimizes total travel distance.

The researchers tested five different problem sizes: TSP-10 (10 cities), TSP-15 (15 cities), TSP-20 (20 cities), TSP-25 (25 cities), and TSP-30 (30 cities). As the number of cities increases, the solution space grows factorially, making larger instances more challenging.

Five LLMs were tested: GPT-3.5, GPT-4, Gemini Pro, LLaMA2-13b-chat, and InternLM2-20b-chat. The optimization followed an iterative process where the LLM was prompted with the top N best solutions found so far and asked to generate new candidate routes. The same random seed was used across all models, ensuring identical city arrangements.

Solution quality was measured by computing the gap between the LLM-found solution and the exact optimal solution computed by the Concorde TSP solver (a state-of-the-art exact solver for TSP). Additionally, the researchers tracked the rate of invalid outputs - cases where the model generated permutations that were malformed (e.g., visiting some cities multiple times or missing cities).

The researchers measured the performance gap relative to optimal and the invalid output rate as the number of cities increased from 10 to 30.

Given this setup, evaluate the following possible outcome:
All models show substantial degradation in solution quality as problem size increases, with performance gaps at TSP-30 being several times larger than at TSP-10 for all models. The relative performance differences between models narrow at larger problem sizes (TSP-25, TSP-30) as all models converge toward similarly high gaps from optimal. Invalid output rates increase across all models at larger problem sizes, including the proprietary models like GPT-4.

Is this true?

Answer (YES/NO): NO